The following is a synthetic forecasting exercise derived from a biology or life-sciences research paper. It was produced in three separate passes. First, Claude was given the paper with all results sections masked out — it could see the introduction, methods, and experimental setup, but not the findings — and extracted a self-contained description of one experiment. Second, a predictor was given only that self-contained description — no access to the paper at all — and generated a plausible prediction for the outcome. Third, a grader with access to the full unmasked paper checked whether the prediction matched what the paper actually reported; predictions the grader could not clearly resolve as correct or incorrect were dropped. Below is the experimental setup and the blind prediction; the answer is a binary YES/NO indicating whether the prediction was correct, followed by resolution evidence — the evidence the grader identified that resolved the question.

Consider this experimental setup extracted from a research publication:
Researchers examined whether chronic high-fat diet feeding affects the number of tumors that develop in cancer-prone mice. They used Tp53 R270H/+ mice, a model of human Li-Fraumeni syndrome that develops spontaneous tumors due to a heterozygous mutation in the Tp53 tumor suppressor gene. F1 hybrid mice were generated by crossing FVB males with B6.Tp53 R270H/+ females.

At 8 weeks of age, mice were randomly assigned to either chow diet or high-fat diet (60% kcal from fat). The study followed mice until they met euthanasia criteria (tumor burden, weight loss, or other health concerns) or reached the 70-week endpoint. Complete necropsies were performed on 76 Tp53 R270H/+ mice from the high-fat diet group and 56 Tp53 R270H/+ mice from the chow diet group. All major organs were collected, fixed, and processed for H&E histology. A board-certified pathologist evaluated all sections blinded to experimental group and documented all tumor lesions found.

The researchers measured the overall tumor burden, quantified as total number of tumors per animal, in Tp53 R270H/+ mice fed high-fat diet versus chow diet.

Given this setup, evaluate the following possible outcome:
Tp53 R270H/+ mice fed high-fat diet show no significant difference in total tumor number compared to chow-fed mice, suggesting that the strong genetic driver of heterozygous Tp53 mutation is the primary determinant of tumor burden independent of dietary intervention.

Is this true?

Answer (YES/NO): YES